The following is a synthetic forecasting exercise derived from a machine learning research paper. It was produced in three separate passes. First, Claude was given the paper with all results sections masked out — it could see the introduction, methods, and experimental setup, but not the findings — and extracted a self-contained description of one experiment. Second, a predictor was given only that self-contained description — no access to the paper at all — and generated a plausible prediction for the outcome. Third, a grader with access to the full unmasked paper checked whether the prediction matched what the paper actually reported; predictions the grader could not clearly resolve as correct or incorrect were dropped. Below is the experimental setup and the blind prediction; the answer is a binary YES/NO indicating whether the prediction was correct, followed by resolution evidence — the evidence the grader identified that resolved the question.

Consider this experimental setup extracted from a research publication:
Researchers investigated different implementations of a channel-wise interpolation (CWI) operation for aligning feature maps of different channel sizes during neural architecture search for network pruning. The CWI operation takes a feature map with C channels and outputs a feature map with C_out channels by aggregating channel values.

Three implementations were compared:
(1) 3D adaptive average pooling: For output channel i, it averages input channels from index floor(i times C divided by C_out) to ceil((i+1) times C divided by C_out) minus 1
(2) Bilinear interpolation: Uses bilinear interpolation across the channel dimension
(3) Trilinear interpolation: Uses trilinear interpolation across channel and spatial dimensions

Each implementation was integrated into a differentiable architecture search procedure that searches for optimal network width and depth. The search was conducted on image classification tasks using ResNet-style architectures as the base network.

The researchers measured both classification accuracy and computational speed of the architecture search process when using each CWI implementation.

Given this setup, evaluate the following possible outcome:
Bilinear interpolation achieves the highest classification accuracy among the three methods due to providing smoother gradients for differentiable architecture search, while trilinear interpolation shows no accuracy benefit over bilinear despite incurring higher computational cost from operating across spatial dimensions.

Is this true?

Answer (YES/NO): NO